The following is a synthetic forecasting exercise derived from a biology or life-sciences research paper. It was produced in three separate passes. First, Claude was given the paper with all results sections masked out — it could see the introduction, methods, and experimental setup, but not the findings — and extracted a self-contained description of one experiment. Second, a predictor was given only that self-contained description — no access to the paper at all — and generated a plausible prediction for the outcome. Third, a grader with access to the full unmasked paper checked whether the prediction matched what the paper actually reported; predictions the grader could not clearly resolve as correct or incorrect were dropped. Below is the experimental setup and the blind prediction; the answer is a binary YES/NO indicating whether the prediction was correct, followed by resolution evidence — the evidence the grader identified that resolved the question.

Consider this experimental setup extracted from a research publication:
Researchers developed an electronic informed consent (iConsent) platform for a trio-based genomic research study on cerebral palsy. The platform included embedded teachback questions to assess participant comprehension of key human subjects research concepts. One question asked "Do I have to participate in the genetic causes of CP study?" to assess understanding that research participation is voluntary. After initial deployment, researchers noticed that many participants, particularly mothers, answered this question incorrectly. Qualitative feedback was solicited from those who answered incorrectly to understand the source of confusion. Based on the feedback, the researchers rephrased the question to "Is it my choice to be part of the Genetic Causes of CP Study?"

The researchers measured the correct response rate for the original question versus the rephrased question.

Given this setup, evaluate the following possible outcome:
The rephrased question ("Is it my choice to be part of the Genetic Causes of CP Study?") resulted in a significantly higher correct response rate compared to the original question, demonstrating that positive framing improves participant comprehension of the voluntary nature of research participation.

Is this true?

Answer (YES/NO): NO